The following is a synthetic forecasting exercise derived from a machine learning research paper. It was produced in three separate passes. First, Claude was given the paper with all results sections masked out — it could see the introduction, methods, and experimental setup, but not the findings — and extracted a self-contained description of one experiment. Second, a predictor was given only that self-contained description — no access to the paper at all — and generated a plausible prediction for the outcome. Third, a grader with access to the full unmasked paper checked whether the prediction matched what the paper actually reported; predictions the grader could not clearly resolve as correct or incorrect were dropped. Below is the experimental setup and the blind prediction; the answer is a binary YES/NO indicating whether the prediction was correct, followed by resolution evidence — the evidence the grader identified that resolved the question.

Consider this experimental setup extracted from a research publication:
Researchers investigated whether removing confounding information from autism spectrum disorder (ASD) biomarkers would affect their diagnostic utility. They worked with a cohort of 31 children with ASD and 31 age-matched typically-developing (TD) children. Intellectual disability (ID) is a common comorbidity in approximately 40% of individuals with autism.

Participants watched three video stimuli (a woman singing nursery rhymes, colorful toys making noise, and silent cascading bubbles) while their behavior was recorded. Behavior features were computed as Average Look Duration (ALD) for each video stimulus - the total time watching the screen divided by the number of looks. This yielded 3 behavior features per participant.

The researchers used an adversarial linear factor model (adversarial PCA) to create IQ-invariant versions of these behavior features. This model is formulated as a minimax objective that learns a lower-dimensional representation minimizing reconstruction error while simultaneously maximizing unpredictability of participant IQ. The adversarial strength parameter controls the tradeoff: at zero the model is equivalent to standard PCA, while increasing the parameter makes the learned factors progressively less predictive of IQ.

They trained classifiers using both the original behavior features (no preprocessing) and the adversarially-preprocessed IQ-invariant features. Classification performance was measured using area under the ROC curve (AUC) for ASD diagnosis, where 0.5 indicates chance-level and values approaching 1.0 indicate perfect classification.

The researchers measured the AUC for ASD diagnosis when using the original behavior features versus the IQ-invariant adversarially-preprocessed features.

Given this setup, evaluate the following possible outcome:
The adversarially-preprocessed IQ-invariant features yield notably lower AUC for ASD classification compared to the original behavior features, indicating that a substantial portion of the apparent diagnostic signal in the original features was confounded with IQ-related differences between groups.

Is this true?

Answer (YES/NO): YES